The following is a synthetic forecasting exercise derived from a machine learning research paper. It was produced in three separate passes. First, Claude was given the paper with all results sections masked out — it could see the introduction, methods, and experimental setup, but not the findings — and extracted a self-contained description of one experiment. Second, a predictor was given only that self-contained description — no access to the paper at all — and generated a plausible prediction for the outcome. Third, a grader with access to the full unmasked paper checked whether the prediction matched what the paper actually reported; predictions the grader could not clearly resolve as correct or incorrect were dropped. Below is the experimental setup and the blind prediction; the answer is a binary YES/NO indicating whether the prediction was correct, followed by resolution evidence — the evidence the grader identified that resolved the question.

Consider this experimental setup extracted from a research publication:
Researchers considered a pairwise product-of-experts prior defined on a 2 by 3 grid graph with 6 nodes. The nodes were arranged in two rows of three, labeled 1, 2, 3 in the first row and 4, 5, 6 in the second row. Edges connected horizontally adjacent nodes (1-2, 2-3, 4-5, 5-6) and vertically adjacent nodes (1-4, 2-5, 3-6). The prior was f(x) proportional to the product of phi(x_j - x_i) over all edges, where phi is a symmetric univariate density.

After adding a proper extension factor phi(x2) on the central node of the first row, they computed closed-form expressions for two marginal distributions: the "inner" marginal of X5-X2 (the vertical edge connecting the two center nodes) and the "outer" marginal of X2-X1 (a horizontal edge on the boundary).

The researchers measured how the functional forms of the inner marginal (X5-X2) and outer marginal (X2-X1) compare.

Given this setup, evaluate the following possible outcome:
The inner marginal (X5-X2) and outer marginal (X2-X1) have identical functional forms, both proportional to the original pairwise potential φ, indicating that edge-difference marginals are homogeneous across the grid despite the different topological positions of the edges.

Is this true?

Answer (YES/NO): NO